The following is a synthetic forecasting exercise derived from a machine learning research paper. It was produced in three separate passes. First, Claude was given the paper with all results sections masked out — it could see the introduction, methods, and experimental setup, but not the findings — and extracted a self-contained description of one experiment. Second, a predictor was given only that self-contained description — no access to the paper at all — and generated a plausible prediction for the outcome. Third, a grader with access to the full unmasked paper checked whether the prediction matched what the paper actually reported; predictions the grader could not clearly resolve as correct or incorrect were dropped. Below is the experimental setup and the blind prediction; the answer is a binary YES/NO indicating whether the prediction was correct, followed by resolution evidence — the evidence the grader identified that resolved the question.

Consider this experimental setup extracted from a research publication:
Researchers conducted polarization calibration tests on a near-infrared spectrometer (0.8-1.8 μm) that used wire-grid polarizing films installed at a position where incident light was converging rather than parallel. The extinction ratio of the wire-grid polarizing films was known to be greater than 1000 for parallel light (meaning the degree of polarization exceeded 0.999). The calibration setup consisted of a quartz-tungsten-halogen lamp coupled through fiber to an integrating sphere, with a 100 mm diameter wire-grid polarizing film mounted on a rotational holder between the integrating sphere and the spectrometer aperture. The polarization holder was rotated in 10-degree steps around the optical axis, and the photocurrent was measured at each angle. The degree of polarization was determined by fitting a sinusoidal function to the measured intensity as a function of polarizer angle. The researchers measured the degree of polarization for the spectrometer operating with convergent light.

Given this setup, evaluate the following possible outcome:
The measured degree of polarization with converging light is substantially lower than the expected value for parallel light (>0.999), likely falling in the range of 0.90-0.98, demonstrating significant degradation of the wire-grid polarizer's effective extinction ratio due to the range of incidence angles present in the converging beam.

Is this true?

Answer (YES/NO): NO